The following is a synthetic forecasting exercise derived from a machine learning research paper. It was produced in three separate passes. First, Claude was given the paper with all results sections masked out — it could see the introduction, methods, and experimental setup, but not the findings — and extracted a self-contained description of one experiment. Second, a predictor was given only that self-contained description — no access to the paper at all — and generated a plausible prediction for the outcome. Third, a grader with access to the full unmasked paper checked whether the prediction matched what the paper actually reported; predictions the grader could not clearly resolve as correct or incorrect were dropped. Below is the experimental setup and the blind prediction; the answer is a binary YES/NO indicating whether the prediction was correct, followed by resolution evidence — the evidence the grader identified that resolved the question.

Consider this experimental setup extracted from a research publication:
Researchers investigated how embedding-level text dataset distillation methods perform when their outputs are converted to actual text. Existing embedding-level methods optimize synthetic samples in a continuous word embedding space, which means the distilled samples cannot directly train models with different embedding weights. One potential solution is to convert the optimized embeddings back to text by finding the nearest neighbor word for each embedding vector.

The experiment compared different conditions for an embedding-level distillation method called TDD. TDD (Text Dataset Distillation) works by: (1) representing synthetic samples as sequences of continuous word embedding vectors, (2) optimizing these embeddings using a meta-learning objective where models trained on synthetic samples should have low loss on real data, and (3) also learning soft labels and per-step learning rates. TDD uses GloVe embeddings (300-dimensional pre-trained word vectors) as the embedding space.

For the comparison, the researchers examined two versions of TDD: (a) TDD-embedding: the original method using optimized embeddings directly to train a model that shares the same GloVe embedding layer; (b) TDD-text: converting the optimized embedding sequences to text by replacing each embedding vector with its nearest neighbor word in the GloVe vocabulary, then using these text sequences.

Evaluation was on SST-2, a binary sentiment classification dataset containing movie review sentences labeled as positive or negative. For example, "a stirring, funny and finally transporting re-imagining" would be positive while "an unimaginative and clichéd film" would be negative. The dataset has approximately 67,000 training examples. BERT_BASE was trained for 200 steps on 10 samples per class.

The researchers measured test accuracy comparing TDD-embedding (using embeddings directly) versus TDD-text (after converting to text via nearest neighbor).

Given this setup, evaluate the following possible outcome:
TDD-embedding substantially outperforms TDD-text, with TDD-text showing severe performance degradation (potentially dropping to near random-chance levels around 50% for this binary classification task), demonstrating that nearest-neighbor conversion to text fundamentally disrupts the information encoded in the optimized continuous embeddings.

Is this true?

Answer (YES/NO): YES